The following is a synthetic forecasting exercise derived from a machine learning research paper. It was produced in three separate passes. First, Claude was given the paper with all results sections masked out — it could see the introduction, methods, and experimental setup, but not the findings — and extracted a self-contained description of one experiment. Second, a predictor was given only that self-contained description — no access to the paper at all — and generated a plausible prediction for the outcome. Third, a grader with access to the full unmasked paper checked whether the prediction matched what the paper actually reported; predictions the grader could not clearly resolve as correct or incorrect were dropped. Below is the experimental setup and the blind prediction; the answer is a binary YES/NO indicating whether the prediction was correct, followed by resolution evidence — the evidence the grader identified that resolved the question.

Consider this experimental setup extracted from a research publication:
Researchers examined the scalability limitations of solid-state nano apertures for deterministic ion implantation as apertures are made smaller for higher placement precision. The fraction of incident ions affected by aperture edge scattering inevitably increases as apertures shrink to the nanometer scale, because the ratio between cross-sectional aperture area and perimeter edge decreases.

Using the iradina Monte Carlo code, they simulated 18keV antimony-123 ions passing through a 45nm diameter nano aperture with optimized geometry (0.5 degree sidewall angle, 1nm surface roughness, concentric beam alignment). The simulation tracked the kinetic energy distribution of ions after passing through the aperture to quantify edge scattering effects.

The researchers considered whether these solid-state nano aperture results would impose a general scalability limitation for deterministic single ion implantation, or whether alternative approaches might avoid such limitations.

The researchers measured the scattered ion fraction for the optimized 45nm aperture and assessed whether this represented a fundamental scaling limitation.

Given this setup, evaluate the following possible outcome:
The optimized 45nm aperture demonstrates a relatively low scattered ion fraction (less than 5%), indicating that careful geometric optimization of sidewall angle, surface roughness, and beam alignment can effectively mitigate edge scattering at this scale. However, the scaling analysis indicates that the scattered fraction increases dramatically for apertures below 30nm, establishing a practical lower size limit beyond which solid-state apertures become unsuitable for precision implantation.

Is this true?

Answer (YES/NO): NO